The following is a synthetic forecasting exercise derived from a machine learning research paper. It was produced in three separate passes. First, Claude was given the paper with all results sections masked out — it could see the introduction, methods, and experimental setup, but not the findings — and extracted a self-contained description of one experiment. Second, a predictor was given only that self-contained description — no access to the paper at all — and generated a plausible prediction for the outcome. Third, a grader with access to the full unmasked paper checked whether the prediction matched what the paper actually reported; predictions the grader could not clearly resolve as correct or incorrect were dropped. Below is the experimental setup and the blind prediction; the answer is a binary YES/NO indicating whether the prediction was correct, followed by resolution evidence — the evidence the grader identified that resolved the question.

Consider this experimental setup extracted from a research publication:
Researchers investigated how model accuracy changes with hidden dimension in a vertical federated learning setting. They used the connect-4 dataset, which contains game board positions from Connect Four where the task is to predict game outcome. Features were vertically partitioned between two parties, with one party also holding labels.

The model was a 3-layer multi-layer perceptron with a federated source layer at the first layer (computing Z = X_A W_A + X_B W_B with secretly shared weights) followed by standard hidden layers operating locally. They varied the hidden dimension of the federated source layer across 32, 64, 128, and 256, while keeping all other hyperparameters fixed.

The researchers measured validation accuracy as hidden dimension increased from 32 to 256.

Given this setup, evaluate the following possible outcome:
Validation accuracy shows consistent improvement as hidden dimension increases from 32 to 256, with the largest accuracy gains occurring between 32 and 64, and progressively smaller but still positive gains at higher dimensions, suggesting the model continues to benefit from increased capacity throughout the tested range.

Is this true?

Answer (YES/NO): NO